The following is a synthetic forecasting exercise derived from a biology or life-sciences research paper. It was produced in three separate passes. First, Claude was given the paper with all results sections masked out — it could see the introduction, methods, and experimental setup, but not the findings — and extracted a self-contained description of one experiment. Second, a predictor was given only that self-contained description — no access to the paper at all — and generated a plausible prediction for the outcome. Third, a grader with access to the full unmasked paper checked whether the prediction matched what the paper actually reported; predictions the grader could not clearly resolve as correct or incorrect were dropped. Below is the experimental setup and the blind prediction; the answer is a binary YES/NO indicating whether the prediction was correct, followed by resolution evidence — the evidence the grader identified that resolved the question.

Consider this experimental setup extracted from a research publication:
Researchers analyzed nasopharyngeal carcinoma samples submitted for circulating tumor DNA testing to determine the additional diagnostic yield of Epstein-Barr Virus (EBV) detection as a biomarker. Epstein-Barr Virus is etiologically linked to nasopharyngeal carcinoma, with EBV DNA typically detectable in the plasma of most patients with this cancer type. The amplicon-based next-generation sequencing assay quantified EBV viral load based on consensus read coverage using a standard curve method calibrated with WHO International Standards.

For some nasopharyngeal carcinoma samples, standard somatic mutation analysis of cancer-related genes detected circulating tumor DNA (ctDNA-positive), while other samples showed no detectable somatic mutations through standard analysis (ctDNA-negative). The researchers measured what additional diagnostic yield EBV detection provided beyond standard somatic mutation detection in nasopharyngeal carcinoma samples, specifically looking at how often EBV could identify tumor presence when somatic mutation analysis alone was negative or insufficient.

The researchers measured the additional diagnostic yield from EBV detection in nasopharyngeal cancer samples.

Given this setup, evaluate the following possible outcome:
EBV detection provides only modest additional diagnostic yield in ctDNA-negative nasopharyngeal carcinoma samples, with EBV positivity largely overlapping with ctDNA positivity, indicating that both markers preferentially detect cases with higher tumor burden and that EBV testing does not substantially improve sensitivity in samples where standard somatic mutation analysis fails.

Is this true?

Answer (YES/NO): YES